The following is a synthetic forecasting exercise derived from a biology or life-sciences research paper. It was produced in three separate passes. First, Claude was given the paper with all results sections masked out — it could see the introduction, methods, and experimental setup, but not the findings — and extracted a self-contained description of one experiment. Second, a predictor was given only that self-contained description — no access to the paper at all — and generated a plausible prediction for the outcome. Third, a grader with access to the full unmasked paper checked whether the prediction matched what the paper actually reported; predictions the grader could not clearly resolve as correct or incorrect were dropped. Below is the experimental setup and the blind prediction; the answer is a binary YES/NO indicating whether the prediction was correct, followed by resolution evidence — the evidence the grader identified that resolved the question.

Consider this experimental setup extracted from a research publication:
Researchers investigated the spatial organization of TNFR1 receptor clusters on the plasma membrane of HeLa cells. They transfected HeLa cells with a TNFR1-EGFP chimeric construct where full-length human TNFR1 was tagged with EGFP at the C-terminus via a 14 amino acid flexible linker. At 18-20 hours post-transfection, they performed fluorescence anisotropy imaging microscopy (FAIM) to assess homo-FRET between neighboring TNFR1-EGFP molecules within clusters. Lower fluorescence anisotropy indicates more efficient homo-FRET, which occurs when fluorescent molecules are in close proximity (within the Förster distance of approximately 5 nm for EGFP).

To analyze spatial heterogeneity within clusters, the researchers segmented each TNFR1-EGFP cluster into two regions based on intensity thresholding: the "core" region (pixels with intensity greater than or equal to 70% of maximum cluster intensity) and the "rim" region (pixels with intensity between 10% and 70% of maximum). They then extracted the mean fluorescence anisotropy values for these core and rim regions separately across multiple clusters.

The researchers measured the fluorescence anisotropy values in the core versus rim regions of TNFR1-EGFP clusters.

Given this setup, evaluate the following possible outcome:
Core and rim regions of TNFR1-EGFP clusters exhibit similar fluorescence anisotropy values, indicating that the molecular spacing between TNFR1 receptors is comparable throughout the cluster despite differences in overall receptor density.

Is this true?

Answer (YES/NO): NO